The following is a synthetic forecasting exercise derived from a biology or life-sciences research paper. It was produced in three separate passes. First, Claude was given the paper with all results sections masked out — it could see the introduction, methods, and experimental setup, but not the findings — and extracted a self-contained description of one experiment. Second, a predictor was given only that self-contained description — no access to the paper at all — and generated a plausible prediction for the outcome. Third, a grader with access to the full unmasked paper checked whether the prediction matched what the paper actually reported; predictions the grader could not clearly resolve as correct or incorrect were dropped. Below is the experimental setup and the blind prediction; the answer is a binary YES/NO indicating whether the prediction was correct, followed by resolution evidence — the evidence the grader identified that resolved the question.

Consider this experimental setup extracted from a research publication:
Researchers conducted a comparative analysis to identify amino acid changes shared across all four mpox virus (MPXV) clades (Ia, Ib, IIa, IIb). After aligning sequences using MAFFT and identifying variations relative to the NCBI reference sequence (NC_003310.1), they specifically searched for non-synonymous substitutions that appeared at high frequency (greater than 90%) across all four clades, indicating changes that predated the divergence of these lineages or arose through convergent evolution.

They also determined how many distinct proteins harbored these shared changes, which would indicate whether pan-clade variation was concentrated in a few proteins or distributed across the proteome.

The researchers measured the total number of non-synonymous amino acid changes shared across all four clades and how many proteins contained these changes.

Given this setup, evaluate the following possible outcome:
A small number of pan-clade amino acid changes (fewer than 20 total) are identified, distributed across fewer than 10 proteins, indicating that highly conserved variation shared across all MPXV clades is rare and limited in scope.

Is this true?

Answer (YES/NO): NO